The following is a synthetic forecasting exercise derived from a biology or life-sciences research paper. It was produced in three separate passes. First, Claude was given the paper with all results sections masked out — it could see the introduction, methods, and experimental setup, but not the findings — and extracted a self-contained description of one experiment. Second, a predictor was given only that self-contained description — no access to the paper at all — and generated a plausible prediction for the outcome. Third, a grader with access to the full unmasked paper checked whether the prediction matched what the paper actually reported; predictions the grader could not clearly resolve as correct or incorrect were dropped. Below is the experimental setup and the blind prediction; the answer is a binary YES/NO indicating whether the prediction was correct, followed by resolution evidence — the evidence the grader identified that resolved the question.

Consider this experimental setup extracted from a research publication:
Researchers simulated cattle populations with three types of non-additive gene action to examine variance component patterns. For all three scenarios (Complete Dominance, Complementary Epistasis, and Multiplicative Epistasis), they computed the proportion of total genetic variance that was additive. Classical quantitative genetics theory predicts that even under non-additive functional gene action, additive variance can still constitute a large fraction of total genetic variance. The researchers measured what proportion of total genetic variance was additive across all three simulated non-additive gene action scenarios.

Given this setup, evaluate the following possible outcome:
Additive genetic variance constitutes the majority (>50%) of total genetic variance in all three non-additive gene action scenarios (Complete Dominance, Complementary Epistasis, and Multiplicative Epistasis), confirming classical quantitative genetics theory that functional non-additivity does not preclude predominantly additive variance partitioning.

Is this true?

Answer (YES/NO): YES